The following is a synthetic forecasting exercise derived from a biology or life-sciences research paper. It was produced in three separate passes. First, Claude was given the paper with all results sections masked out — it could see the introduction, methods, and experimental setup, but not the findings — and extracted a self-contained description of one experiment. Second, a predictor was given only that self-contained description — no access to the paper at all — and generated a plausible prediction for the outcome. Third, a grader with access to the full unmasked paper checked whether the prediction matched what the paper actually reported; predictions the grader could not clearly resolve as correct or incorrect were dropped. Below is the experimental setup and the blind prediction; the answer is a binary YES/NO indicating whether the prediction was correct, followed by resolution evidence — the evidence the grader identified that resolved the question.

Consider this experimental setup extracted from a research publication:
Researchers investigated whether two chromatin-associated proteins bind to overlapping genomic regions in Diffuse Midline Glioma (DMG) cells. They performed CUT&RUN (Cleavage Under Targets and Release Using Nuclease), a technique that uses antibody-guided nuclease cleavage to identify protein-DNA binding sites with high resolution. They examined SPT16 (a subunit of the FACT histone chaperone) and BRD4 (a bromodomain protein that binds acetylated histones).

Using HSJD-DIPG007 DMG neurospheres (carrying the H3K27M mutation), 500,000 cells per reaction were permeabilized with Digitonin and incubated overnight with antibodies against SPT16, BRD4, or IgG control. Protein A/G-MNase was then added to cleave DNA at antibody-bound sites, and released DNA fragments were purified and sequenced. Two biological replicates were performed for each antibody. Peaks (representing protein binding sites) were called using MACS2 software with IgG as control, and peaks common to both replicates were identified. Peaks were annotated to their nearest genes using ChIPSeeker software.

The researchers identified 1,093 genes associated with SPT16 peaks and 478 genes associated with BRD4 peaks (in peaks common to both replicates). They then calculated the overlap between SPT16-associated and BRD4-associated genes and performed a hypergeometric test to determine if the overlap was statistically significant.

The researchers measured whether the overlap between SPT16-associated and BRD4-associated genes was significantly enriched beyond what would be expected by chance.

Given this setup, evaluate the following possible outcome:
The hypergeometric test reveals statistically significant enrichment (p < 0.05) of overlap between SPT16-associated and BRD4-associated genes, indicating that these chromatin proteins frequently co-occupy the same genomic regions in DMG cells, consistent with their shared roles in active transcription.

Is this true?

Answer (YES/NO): YES